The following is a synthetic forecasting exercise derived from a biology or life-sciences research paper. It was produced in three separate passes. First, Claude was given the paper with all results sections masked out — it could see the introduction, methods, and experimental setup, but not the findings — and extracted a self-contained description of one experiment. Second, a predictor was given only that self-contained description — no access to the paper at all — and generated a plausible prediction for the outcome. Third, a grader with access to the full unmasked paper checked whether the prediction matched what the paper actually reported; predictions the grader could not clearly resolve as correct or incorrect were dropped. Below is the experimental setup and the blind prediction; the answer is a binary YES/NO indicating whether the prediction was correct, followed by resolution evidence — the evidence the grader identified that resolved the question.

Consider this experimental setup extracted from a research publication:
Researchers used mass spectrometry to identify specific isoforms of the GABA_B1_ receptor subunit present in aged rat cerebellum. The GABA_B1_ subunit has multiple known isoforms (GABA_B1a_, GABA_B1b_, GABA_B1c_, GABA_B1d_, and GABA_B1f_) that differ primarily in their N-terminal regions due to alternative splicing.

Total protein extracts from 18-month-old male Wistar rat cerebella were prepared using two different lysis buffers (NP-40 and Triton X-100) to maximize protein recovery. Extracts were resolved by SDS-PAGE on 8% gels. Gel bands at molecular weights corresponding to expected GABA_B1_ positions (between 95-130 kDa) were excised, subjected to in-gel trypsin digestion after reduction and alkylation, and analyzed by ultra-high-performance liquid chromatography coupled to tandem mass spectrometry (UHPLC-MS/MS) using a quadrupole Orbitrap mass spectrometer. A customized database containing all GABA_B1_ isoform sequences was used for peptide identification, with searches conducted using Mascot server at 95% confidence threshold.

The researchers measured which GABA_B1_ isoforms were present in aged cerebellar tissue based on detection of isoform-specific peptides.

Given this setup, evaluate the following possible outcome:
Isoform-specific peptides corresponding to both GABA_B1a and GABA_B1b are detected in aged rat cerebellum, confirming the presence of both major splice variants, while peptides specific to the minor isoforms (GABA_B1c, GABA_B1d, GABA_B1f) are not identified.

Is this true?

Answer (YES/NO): NO